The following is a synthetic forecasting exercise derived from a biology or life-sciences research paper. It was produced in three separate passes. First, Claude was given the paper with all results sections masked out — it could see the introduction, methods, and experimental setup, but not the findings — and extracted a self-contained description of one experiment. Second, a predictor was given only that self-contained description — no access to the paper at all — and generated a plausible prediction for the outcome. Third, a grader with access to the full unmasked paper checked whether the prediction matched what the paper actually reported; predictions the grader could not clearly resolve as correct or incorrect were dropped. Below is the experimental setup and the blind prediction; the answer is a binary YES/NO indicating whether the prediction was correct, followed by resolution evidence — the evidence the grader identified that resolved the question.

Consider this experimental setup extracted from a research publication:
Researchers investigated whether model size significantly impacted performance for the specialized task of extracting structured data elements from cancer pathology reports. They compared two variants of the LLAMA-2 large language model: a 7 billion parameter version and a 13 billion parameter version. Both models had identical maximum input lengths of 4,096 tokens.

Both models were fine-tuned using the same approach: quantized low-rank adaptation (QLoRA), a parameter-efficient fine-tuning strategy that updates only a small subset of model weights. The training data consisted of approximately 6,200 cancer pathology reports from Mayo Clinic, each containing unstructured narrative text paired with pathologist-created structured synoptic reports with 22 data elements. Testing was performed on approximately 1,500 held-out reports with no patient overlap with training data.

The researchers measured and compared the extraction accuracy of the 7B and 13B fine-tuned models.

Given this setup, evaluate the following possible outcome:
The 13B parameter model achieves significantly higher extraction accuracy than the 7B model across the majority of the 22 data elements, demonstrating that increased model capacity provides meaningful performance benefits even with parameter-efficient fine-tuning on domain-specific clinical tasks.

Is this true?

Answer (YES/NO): NO